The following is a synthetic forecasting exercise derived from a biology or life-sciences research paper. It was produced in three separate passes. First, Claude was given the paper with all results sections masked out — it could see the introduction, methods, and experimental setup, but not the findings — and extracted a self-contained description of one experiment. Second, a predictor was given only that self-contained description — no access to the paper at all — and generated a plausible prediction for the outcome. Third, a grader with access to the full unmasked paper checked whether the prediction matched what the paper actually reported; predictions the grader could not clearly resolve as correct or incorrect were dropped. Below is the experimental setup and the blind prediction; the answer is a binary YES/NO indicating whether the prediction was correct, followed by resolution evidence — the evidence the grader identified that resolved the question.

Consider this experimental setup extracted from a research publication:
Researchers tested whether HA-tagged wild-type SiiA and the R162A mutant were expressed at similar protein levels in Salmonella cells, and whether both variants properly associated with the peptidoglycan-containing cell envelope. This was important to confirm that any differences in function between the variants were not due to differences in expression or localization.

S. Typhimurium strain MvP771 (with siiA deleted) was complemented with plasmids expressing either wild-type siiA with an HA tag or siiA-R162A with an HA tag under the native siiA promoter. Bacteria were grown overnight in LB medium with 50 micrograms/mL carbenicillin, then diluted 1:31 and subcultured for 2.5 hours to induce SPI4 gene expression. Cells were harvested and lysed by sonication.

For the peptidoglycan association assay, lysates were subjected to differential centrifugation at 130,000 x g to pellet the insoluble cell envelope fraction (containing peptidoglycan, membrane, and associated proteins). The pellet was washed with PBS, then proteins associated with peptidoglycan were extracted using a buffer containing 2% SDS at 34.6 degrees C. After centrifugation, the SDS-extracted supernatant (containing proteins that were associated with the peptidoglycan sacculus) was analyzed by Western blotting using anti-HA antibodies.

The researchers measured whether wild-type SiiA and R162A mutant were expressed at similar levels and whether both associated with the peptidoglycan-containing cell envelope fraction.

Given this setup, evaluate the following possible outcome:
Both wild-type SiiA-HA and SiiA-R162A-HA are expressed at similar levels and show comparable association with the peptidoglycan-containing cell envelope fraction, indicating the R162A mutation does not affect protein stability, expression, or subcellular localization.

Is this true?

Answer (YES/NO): NO